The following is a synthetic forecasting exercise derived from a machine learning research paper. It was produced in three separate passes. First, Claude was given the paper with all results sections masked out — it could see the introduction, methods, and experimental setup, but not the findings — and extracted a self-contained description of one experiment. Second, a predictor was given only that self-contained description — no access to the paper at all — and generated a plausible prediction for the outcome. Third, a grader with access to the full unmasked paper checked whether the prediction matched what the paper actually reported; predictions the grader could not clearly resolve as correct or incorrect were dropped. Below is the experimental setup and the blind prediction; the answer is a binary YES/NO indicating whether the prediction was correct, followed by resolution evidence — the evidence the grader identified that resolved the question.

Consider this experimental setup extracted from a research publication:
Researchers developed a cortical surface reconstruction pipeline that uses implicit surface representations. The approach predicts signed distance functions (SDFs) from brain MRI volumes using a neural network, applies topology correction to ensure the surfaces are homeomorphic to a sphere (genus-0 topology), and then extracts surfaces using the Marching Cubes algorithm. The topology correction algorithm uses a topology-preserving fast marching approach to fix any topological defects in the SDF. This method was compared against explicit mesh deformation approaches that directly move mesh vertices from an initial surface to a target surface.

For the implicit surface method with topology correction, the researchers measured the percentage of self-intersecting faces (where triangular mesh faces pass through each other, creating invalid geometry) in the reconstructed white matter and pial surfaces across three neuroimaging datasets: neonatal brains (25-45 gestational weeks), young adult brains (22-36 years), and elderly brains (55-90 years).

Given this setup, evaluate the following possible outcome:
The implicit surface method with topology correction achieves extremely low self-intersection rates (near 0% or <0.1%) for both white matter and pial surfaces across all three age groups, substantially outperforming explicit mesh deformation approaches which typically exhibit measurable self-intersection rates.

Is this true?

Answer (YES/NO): YES